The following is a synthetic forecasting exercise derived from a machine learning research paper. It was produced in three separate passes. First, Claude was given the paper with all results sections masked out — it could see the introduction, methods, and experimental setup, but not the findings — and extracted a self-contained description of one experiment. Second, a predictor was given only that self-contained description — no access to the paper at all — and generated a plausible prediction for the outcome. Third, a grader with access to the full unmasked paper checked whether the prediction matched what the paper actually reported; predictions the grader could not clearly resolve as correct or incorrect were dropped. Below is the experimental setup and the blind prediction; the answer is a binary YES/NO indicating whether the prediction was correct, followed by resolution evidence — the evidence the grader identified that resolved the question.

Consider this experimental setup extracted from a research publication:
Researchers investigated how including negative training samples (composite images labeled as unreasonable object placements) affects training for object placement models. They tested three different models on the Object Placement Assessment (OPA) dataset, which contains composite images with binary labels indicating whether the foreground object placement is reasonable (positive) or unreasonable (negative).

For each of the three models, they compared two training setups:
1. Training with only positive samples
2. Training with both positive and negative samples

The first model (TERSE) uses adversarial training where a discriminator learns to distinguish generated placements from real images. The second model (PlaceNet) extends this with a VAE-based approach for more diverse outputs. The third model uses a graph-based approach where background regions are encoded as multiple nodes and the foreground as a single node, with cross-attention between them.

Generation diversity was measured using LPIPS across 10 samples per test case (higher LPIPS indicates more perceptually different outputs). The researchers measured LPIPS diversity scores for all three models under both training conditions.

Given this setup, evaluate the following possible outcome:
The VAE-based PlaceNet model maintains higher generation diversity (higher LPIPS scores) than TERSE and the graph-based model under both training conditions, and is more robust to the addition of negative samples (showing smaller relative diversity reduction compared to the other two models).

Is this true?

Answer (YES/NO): NO